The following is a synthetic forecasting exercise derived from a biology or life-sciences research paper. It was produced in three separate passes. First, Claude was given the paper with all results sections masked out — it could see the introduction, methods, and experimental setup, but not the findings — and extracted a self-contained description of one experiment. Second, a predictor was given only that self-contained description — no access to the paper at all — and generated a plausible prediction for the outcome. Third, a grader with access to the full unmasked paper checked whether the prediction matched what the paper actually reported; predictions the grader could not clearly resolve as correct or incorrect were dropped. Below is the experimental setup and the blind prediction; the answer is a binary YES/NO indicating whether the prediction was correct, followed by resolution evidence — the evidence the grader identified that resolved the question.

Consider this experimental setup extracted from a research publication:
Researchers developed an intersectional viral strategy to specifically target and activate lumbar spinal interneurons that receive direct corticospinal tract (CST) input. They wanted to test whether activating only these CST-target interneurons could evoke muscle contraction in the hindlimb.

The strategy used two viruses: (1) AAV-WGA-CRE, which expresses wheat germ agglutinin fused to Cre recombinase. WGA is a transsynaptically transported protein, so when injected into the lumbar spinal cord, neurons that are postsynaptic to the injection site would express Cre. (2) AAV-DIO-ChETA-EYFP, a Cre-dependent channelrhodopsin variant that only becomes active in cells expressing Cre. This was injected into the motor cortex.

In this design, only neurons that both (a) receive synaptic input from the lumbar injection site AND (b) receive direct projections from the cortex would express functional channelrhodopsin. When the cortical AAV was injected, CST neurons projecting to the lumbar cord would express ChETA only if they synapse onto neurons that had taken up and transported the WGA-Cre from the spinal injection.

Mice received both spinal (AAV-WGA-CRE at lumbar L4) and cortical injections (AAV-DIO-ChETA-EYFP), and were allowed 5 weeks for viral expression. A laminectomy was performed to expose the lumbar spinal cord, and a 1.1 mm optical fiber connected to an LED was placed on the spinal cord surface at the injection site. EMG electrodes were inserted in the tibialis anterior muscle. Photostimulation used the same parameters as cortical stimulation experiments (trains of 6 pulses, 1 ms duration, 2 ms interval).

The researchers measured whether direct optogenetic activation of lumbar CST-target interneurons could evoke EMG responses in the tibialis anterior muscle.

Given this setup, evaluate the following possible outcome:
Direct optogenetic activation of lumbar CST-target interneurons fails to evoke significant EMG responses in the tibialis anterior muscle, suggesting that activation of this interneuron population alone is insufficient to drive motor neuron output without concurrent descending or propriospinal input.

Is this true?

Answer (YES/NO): YES